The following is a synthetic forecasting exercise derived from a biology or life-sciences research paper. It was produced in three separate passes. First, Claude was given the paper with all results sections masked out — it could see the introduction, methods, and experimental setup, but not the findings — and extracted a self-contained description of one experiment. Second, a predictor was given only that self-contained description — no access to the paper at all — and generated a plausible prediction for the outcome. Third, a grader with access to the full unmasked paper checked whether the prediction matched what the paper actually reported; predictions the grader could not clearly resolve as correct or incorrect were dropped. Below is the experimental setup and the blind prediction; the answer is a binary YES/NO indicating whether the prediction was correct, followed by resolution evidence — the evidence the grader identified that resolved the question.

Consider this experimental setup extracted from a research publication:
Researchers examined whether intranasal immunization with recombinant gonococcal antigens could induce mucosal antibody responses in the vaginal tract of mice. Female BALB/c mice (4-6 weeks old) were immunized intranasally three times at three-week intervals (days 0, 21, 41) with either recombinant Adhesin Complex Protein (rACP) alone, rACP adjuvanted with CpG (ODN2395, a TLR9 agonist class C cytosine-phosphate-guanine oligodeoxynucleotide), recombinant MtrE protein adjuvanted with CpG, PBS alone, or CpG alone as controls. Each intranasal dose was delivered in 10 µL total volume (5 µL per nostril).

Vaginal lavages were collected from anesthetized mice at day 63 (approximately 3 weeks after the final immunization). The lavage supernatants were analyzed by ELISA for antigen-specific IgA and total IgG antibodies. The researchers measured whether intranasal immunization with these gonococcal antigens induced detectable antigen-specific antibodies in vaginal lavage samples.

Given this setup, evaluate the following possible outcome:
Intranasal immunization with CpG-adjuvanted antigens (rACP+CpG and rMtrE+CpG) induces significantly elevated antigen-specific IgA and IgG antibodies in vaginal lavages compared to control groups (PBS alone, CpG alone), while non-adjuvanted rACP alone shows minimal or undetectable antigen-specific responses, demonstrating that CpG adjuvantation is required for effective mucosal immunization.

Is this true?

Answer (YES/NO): NO